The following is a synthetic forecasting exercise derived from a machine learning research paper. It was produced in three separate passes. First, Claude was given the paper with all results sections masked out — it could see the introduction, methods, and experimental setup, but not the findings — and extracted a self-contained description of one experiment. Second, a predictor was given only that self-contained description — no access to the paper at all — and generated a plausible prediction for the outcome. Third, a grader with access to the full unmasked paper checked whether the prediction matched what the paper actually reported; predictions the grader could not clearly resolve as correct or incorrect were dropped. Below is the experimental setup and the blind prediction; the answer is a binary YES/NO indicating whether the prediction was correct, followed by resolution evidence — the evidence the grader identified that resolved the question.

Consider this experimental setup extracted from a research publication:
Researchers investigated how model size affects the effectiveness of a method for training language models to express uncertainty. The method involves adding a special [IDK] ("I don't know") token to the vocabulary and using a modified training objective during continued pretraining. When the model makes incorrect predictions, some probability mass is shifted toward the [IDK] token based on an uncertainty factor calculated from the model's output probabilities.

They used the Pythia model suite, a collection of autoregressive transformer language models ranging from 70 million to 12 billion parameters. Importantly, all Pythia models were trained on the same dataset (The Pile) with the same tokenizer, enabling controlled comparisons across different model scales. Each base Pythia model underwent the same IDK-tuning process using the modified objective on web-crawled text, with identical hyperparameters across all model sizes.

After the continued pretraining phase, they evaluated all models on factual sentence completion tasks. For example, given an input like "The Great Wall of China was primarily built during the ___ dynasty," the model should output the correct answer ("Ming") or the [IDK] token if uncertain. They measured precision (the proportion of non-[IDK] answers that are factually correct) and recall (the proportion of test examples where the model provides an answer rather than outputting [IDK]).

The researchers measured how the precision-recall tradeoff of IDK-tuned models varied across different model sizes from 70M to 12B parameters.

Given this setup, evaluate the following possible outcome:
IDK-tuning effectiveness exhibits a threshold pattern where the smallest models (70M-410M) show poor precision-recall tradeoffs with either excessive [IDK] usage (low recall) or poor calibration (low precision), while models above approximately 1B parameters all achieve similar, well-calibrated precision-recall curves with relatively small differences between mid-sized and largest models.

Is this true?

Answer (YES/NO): NO